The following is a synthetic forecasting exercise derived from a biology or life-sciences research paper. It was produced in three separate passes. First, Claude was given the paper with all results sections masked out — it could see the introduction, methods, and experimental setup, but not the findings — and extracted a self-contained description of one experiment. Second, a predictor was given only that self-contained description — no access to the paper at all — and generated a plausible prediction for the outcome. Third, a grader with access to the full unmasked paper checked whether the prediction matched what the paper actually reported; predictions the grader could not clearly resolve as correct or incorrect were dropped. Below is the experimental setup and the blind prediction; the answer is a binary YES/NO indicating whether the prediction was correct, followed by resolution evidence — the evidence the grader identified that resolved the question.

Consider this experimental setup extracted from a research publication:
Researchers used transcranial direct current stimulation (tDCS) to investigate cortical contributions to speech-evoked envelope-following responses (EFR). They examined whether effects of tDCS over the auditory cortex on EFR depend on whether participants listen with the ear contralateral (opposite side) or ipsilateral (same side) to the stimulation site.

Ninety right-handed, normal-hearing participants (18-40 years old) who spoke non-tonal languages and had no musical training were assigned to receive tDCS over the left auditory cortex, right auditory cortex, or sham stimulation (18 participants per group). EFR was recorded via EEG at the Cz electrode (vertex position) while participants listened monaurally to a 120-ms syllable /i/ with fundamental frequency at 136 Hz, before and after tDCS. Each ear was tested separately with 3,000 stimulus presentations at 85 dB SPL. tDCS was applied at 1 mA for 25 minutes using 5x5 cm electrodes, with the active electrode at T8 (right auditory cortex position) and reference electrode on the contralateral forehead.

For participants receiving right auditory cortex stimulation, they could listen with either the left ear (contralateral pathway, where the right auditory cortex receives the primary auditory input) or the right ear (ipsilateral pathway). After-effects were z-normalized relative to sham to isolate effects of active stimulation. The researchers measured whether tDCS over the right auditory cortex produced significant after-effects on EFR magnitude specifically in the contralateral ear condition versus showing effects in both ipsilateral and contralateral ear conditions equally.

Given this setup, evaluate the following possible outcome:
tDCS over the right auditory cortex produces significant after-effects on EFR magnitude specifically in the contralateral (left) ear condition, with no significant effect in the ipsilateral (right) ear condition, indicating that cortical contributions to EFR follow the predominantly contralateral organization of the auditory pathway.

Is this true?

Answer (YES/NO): YES